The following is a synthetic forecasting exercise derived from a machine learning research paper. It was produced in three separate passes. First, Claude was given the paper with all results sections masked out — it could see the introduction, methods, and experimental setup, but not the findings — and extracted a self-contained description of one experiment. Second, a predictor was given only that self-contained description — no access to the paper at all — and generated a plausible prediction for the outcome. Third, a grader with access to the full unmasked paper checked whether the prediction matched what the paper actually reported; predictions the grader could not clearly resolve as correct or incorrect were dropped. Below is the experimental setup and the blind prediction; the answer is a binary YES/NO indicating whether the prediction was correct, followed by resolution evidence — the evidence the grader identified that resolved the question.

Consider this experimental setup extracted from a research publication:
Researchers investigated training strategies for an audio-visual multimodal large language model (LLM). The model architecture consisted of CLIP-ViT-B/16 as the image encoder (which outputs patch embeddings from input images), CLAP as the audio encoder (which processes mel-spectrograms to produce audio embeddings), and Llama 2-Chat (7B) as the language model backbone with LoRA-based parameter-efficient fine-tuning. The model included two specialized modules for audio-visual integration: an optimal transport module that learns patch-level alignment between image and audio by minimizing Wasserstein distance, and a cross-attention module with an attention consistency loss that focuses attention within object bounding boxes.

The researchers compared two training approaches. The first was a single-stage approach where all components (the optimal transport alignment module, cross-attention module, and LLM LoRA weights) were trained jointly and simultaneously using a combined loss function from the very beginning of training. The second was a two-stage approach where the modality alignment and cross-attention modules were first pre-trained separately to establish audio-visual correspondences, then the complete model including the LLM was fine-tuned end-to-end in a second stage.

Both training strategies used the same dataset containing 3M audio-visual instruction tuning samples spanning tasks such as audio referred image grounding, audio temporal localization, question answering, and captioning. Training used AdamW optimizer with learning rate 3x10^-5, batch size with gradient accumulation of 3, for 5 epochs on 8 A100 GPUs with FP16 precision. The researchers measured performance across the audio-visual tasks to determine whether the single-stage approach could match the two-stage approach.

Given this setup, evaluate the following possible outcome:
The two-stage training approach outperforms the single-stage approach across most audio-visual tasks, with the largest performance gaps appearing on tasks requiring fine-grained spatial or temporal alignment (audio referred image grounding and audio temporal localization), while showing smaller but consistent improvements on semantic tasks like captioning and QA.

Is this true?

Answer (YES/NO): NO